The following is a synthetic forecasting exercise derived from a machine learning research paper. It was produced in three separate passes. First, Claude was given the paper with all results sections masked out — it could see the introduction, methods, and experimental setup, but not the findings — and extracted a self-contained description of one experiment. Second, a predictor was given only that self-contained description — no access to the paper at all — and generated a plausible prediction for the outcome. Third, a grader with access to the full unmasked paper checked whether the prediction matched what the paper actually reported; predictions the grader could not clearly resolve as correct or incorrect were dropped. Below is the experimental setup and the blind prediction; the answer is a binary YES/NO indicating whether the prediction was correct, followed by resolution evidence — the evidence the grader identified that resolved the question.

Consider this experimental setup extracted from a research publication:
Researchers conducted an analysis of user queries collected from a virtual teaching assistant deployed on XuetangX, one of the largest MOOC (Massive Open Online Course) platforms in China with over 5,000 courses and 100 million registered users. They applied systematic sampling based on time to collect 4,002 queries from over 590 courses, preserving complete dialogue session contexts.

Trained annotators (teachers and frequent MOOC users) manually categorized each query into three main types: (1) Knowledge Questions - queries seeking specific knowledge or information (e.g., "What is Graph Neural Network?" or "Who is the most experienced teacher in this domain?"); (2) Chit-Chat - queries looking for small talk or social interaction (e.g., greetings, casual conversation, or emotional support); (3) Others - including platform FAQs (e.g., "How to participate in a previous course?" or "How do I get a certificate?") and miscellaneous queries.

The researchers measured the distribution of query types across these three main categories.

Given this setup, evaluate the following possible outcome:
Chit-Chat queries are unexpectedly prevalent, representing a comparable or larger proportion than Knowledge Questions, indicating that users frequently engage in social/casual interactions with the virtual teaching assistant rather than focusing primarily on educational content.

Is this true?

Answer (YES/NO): NO